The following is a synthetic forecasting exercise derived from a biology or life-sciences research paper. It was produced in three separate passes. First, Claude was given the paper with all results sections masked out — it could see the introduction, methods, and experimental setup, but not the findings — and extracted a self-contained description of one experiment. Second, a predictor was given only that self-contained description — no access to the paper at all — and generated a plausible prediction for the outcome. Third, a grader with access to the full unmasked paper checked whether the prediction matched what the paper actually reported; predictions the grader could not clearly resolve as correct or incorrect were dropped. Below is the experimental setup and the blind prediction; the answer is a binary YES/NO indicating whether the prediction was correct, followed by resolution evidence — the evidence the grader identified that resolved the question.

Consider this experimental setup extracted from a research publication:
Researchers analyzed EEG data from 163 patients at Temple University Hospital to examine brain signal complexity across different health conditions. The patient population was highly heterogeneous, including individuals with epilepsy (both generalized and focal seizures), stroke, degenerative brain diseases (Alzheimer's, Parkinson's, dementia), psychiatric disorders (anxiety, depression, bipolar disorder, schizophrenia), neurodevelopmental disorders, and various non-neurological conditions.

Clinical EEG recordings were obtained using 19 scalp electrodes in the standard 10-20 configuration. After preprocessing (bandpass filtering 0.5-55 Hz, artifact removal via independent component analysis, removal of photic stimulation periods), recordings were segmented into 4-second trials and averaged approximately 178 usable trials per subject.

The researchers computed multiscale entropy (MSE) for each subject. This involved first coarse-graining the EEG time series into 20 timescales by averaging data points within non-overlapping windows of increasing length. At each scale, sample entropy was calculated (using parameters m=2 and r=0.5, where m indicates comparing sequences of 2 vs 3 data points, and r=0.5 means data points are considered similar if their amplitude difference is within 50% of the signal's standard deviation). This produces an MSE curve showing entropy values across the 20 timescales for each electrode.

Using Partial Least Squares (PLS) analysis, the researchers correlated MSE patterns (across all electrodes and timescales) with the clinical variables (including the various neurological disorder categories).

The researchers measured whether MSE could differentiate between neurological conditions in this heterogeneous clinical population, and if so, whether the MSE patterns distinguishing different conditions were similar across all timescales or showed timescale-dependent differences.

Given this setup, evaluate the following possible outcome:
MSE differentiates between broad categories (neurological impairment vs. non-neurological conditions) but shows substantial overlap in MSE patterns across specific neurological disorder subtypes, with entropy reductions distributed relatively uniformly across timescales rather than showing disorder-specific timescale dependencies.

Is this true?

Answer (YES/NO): NO